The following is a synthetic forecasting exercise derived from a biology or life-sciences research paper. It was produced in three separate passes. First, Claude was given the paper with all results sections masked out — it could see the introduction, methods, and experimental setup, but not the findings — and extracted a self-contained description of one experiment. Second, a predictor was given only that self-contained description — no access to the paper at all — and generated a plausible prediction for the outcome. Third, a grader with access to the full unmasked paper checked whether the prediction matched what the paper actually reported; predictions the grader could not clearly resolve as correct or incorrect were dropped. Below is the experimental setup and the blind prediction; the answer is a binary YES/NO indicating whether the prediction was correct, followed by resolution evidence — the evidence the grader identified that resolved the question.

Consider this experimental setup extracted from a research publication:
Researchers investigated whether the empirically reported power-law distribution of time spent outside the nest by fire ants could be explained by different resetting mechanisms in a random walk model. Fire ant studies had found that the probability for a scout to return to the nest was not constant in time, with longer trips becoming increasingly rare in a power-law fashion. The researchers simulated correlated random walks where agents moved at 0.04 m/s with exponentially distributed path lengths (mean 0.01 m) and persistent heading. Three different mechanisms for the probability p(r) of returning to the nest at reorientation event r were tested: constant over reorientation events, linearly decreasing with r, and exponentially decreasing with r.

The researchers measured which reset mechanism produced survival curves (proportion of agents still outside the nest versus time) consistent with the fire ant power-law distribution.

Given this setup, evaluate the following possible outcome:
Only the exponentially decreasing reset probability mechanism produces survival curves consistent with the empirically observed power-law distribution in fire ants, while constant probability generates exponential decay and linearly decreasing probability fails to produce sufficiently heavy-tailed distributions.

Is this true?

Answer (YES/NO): NO